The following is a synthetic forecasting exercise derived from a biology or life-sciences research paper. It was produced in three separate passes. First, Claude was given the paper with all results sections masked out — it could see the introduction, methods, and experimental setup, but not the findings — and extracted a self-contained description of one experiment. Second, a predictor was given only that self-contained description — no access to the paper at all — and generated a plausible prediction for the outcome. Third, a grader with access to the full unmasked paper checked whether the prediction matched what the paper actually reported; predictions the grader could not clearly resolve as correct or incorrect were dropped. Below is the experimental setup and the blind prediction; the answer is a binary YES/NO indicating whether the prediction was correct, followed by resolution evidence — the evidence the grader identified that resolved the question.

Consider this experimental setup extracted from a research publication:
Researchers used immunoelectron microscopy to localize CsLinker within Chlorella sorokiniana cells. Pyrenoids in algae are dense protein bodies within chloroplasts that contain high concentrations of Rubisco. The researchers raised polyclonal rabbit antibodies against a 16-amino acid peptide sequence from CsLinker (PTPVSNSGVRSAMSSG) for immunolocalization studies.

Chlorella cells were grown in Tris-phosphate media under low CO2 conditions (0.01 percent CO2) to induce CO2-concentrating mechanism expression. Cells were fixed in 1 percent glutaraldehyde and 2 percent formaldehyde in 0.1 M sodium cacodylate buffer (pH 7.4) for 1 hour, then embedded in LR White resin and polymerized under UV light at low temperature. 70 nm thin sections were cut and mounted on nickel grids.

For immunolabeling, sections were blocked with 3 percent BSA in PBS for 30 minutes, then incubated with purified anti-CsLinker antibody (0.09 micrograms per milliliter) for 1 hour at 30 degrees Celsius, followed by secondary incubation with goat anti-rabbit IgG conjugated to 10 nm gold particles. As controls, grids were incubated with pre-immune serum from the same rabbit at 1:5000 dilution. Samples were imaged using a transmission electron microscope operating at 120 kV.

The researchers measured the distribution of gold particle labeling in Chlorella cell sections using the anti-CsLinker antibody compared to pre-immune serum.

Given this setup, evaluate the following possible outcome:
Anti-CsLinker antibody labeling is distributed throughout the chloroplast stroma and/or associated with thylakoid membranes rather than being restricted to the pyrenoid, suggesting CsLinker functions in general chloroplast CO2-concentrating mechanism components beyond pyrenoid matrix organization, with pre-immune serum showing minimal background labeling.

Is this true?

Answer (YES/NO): NO